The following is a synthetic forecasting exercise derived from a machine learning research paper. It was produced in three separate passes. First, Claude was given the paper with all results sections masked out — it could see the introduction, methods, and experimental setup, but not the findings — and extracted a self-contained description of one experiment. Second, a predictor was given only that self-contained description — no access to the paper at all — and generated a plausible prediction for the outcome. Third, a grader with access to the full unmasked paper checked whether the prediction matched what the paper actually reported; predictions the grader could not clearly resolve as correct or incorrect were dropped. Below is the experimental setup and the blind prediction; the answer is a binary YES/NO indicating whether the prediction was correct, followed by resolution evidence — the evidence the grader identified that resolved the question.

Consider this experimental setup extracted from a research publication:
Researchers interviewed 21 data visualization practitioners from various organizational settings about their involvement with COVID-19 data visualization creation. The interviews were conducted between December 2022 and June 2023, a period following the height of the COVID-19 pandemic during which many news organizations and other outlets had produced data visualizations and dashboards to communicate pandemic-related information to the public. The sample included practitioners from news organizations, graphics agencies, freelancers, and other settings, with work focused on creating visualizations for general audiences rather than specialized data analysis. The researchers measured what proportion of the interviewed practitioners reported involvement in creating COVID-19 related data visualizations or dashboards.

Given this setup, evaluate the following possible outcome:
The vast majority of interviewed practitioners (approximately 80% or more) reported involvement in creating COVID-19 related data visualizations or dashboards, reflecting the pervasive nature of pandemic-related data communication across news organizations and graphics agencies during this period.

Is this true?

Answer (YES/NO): YES